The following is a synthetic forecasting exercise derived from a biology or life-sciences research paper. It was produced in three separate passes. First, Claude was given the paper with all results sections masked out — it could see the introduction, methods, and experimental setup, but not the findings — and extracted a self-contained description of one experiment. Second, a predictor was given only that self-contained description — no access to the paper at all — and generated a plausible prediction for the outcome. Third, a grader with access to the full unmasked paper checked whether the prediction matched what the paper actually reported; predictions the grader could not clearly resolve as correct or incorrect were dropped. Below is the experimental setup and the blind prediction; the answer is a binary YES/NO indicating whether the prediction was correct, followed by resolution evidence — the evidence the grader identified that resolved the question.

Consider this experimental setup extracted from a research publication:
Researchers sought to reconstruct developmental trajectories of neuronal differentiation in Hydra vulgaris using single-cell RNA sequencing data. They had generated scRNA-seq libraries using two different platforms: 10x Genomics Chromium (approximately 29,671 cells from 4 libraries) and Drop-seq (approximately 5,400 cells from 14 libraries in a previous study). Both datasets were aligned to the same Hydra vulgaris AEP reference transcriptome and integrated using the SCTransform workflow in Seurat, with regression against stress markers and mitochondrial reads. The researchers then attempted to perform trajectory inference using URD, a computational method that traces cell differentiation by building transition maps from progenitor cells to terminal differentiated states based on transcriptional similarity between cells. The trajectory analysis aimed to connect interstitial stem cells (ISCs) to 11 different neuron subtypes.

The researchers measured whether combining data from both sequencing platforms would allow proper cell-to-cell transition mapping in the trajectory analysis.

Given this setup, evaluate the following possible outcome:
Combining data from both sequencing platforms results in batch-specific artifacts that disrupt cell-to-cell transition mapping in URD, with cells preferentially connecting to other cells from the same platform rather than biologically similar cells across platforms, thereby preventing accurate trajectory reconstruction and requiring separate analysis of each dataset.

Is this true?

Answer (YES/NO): YES